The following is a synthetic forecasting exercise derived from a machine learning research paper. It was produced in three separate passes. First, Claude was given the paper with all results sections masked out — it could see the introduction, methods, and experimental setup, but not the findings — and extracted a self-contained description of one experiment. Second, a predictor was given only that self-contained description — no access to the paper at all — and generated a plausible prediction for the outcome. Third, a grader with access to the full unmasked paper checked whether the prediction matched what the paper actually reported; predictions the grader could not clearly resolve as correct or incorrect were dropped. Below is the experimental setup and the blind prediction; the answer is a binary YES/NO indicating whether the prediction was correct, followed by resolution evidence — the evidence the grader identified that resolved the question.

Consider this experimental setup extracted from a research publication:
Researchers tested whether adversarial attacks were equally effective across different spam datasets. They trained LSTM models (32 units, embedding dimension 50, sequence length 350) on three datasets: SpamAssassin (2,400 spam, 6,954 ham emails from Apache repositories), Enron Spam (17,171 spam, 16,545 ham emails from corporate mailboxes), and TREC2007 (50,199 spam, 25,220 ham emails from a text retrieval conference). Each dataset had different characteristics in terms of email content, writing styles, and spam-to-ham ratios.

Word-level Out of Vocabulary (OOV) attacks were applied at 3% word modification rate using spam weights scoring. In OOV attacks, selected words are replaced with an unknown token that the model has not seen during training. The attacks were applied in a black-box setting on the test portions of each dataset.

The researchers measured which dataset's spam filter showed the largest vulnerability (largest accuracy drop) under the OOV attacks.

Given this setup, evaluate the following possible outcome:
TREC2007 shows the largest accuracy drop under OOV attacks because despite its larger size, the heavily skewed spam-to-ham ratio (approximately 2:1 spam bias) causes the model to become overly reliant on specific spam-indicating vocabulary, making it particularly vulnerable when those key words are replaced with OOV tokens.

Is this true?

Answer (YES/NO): NO